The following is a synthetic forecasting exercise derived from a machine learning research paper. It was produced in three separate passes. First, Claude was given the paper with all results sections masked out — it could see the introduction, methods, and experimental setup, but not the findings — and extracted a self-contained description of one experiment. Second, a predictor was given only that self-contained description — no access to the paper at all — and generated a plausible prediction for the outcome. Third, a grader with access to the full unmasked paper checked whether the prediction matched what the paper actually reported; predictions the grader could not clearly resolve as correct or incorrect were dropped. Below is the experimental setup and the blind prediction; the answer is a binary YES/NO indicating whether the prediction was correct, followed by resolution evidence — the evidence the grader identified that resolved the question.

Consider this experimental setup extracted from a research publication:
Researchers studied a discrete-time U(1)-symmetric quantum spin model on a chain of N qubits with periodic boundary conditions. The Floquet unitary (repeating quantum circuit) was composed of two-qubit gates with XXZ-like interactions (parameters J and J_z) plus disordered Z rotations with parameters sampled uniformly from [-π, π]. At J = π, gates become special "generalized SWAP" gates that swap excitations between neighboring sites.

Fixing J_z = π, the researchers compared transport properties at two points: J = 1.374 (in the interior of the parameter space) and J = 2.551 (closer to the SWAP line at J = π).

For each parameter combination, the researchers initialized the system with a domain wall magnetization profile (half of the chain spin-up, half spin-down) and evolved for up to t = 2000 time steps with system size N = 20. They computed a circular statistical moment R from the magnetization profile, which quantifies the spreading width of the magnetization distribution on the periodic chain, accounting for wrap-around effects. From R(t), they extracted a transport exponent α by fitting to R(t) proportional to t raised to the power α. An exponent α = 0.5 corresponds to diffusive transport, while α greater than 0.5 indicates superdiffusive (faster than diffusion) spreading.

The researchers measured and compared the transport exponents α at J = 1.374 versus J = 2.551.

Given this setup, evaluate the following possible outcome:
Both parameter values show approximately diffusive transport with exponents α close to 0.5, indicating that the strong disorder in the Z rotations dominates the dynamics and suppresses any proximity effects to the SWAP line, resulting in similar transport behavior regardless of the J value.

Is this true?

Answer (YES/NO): NO